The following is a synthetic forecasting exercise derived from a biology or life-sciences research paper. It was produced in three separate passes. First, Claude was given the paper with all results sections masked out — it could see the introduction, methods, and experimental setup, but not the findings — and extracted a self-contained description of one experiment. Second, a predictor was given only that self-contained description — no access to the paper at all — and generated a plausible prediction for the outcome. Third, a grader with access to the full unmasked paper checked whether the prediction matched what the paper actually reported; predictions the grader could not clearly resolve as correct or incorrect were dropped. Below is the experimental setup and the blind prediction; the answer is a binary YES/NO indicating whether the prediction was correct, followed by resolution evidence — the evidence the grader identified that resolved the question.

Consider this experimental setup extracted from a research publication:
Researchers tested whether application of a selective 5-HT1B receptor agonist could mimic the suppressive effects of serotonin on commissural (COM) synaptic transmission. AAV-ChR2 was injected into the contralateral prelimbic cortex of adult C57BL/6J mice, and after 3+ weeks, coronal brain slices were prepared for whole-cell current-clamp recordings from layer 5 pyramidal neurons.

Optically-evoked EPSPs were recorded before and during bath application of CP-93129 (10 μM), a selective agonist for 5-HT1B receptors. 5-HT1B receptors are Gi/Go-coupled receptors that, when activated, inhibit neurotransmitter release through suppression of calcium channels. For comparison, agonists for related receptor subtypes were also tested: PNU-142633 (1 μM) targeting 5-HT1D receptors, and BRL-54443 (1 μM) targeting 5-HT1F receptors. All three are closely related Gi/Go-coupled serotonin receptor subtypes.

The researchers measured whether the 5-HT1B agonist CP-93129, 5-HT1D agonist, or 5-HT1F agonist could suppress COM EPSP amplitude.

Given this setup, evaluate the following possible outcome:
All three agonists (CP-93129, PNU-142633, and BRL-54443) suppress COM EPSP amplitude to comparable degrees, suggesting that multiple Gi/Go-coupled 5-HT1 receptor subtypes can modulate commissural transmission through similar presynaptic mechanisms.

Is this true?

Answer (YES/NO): NO